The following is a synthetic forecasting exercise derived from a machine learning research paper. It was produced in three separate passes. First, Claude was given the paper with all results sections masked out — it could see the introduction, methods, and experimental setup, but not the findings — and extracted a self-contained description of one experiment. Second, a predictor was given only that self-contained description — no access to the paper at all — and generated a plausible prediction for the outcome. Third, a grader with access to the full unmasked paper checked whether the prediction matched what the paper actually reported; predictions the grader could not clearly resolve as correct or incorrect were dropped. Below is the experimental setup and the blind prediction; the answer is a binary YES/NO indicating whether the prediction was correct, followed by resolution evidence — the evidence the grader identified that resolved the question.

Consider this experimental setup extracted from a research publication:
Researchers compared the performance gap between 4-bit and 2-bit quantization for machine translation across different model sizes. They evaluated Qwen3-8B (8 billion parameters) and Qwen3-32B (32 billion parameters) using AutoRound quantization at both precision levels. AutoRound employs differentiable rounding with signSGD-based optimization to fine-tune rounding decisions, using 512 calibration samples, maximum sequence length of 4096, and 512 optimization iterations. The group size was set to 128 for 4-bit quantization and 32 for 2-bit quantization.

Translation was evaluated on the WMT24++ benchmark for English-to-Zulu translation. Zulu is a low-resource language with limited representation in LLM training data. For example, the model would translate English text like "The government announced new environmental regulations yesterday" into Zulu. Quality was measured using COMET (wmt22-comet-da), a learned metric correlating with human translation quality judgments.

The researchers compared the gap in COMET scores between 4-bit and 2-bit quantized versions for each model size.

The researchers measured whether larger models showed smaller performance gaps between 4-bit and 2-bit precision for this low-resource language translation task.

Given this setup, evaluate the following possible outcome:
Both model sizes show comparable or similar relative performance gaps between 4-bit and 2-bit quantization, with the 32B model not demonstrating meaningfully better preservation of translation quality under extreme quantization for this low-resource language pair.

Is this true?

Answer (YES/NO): NO